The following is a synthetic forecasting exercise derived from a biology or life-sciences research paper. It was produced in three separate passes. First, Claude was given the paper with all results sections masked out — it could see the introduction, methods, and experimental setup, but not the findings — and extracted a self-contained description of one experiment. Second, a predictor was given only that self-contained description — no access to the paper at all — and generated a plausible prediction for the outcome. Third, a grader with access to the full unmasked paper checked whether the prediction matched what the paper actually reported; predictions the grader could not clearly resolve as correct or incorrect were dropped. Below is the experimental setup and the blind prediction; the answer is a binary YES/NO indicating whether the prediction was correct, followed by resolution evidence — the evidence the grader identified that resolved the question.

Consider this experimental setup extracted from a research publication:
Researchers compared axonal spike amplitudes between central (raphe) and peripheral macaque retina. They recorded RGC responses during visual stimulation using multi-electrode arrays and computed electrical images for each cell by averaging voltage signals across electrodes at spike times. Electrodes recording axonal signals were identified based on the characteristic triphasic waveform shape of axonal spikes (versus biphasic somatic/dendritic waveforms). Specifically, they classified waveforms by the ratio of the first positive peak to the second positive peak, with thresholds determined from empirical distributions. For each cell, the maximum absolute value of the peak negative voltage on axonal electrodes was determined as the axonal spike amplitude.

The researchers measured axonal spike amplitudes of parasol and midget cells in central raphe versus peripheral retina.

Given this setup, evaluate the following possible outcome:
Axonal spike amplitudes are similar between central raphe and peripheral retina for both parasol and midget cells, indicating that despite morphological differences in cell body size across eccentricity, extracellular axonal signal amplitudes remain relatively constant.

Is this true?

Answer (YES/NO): NO